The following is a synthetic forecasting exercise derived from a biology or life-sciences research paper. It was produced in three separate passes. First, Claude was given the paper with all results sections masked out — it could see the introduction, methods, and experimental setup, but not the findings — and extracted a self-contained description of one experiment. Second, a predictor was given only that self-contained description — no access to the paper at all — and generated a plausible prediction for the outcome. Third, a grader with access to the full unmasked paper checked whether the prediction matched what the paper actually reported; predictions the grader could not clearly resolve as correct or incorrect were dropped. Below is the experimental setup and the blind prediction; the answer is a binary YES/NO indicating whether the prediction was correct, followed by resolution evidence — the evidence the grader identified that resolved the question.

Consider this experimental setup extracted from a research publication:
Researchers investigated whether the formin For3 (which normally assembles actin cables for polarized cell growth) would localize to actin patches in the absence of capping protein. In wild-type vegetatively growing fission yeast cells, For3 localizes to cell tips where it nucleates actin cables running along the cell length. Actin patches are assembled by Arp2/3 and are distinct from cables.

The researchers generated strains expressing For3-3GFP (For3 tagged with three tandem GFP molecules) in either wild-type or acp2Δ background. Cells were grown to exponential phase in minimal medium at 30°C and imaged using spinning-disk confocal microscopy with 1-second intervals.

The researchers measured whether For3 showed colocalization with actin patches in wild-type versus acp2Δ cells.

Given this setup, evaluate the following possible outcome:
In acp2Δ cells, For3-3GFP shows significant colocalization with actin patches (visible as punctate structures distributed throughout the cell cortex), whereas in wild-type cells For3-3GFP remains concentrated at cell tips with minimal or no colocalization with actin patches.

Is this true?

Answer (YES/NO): YES